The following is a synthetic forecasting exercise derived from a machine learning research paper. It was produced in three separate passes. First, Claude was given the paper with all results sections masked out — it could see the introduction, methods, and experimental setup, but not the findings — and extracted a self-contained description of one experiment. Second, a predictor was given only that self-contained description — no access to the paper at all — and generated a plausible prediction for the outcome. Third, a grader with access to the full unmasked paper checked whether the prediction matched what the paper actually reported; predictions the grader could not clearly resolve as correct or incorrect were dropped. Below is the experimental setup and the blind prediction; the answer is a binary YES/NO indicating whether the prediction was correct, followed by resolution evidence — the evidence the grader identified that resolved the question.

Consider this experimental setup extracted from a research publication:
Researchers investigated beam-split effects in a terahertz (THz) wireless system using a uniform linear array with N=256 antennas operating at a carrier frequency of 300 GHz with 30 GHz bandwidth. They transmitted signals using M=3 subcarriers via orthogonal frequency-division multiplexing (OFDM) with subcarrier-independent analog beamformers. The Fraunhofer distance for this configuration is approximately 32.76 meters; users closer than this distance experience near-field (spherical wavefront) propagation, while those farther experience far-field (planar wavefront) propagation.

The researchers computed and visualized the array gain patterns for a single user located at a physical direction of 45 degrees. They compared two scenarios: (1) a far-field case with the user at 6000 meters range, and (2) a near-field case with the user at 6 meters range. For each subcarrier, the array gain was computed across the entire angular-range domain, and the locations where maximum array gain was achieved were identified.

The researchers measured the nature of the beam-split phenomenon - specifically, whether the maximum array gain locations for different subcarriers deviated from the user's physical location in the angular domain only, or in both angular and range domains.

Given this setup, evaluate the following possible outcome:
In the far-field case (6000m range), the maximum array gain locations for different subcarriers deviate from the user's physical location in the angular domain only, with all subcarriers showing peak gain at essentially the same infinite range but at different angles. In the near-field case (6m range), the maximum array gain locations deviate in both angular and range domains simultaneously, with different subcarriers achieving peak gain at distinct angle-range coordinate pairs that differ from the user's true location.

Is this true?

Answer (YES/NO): YES